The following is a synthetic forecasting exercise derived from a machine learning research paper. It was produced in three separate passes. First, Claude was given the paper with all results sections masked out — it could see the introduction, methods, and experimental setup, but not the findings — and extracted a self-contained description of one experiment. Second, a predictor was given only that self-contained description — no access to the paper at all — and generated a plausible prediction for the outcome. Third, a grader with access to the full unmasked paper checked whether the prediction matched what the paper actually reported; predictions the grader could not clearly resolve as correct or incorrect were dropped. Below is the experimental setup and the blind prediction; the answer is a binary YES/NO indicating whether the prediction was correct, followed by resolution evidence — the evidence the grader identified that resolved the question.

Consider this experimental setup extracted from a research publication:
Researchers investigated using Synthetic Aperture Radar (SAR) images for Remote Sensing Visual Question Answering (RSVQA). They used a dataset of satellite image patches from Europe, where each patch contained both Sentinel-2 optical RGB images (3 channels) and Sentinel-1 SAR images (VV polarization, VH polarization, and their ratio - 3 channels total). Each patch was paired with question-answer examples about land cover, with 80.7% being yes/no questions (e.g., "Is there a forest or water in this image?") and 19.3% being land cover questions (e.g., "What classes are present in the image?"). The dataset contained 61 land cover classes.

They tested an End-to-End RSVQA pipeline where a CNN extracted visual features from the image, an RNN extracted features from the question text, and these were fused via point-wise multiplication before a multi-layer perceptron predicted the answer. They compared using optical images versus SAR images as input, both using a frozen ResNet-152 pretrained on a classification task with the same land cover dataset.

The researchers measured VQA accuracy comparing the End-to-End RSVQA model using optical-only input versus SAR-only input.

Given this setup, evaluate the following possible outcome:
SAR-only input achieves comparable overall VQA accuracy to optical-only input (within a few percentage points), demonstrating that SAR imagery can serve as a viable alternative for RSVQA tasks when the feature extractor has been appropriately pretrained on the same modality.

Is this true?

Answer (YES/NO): NO